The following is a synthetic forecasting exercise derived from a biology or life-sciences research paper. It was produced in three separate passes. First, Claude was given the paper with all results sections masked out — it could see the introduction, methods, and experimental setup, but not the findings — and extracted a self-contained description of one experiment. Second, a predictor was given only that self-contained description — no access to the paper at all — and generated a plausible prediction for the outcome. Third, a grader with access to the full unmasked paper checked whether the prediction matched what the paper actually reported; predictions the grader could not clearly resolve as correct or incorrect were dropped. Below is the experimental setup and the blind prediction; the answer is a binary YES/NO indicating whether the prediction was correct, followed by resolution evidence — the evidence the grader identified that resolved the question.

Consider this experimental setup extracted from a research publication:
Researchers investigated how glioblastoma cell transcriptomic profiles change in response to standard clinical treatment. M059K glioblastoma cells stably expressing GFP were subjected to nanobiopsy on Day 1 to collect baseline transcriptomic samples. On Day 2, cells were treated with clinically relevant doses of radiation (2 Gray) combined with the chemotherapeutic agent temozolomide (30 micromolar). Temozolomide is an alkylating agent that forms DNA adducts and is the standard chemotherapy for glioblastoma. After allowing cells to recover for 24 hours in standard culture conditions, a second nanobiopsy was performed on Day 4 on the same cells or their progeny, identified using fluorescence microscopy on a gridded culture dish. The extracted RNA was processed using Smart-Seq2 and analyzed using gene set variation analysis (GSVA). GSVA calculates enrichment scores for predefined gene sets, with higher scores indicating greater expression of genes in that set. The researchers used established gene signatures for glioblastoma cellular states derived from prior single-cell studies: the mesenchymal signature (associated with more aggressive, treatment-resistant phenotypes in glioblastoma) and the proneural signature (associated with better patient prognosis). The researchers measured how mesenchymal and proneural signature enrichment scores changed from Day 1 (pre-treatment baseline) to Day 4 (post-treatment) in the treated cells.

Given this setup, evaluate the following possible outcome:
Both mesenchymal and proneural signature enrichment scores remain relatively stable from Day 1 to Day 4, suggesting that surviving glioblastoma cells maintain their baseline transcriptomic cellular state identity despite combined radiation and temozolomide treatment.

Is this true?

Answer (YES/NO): YES